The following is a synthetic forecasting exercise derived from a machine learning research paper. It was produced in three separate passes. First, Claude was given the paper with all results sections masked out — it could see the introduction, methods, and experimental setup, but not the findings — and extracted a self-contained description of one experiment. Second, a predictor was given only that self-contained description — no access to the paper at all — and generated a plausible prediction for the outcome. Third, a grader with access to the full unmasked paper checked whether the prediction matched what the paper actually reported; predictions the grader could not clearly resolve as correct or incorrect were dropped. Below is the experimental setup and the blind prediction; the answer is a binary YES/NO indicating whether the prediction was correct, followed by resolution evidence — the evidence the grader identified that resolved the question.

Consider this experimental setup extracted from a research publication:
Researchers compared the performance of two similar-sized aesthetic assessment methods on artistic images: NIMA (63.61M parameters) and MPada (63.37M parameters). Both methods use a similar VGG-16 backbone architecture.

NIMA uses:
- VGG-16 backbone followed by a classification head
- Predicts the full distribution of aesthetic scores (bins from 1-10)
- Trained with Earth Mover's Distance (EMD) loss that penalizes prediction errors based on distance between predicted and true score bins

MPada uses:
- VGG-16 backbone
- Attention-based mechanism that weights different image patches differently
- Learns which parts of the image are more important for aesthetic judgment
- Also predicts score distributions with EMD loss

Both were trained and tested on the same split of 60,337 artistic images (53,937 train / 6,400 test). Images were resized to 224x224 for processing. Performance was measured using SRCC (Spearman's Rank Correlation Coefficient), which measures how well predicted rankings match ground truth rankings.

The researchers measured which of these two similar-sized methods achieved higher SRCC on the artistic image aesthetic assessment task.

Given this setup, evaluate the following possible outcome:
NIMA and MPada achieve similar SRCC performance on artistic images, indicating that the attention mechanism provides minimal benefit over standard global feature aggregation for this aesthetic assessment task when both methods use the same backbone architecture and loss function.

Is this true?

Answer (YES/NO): NO